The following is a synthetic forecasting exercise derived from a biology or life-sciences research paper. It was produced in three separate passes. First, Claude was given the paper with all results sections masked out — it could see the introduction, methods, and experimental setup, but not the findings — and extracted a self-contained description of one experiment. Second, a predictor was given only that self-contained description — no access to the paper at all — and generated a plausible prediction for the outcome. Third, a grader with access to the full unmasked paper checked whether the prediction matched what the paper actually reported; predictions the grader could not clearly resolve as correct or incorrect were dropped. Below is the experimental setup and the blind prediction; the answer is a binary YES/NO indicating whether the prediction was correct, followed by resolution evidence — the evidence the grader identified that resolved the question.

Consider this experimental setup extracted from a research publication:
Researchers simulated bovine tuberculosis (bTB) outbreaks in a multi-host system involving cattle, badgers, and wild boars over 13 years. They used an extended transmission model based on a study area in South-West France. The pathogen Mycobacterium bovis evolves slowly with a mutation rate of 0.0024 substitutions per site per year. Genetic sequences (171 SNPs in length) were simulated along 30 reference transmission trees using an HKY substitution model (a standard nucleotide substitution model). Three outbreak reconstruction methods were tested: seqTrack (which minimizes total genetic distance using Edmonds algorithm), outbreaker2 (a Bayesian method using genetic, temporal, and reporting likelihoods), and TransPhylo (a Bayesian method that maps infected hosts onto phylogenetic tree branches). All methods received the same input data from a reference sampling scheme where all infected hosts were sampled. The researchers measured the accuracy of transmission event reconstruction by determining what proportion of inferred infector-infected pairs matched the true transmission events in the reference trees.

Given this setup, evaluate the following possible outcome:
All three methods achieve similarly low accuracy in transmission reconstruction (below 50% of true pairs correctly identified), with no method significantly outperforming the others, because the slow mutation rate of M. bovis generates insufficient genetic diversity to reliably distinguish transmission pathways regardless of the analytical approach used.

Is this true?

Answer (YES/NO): NO